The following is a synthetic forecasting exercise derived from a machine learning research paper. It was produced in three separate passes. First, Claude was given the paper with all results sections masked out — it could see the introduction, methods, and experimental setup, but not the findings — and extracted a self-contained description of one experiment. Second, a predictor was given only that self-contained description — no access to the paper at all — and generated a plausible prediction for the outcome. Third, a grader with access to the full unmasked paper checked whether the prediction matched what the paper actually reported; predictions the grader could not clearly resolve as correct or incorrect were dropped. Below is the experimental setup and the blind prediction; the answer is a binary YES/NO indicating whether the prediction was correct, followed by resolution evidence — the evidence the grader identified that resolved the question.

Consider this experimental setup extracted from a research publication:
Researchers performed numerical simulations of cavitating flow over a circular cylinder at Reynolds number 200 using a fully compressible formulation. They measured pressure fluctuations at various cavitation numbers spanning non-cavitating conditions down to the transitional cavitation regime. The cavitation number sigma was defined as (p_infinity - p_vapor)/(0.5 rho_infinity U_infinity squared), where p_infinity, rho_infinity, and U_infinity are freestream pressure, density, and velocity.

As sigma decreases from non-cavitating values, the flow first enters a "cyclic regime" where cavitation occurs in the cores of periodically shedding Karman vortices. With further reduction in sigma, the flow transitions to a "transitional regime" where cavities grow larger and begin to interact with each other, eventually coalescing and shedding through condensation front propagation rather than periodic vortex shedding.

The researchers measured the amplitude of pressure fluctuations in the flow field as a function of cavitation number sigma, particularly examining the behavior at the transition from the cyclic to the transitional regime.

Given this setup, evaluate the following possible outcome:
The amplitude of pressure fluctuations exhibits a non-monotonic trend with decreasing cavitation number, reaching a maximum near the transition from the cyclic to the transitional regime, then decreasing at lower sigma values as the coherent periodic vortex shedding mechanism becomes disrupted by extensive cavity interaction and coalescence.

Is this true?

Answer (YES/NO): YES